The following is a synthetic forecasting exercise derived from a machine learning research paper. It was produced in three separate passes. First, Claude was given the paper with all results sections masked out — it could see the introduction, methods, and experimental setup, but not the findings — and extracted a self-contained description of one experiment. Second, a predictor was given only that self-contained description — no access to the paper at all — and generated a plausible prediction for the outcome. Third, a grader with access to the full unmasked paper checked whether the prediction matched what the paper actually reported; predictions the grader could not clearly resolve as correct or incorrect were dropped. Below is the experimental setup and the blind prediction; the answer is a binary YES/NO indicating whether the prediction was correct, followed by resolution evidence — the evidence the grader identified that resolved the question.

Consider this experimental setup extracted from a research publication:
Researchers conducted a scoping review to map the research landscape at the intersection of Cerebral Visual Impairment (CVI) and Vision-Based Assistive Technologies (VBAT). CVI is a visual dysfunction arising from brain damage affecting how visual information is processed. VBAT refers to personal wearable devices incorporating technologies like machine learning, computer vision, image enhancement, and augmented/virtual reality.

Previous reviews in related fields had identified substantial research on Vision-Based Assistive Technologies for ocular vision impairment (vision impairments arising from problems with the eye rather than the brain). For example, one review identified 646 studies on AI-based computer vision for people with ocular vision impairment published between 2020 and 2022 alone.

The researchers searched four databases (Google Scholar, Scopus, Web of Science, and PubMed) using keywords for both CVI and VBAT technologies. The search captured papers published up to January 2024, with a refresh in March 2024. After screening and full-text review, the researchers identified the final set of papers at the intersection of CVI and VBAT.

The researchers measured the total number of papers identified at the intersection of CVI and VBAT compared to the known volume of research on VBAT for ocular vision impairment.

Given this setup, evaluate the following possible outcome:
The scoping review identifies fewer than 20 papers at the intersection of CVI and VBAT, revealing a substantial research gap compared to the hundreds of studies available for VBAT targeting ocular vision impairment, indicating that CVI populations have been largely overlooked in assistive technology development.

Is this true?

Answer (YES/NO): YES